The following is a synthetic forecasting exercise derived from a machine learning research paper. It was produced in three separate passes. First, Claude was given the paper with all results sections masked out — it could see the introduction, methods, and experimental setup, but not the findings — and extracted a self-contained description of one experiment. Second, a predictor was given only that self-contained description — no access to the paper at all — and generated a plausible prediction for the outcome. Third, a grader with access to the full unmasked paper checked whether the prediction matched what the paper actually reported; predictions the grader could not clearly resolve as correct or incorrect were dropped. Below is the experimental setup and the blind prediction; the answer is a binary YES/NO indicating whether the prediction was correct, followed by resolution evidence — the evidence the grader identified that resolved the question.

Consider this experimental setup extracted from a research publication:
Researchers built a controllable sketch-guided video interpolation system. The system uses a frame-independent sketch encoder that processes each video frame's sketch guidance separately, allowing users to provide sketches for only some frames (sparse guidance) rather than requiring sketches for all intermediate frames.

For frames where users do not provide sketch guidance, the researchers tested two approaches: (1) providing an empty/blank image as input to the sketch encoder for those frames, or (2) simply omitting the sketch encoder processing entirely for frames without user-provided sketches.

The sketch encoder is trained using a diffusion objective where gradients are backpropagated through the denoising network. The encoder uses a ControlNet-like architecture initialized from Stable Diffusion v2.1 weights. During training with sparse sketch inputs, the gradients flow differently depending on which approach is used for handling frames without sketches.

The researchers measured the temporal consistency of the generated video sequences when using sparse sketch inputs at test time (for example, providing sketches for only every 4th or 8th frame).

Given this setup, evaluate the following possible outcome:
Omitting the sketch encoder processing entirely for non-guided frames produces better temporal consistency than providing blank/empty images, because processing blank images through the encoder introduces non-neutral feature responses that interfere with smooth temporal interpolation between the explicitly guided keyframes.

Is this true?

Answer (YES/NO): NO